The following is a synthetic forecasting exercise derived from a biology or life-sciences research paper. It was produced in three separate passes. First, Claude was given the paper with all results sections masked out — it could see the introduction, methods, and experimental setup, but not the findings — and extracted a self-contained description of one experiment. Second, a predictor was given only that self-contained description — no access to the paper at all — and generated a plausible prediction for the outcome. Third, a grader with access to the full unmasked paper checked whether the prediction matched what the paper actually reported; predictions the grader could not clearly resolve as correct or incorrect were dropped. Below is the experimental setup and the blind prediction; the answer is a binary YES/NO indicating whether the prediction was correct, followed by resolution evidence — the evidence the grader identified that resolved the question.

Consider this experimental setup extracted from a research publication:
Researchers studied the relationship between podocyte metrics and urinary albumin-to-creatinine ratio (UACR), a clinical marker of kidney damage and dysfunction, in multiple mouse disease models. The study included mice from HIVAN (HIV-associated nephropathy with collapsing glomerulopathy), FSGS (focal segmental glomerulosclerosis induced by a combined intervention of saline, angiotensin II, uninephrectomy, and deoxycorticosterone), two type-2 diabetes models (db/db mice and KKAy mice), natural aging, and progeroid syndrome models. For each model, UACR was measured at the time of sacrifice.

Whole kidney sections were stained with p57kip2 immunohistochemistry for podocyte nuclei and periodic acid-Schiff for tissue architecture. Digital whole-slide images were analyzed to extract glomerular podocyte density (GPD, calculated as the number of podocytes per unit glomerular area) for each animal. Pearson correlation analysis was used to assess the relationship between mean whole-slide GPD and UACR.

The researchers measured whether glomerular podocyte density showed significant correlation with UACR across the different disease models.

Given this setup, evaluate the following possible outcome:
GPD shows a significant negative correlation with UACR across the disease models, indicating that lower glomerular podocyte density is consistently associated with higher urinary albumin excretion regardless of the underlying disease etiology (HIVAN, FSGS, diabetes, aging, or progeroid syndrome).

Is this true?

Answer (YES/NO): NO